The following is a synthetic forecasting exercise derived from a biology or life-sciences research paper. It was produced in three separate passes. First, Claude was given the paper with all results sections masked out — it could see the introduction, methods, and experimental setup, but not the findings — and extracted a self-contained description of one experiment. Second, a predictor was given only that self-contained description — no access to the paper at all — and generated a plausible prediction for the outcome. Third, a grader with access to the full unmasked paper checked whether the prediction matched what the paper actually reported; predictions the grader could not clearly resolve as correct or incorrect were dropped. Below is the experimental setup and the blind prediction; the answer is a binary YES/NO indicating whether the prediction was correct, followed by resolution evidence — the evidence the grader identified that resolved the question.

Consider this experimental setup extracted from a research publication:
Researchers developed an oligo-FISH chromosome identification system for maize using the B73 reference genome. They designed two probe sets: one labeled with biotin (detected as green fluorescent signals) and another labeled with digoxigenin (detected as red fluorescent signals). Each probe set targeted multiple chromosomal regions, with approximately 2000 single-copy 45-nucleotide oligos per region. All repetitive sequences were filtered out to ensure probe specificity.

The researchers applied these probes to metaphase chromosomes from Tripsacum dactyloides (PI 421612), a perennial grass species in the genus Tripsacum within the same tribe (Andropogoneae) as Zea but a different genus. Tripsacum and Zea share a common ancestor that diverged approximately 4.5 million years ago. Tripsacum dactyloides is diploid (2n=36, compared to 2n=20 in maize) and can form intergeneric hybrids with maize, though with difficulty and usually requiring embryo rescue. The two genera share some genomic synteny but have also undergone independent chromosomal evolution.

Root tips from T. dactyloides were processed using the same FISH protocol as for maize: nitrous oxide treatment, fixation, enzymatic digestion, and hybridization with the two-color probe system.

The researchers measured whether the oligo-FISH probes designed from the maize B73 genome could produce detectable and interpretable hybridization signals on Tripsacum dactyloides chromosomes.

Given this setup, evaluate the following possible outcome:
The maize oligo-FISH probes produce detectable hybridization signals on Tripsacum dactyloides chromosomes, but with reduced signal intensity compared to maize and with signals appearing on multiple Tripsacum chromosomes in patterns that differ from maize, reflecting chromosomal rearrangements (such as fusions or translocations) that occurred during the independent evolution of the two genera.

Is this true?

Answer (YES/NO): NO